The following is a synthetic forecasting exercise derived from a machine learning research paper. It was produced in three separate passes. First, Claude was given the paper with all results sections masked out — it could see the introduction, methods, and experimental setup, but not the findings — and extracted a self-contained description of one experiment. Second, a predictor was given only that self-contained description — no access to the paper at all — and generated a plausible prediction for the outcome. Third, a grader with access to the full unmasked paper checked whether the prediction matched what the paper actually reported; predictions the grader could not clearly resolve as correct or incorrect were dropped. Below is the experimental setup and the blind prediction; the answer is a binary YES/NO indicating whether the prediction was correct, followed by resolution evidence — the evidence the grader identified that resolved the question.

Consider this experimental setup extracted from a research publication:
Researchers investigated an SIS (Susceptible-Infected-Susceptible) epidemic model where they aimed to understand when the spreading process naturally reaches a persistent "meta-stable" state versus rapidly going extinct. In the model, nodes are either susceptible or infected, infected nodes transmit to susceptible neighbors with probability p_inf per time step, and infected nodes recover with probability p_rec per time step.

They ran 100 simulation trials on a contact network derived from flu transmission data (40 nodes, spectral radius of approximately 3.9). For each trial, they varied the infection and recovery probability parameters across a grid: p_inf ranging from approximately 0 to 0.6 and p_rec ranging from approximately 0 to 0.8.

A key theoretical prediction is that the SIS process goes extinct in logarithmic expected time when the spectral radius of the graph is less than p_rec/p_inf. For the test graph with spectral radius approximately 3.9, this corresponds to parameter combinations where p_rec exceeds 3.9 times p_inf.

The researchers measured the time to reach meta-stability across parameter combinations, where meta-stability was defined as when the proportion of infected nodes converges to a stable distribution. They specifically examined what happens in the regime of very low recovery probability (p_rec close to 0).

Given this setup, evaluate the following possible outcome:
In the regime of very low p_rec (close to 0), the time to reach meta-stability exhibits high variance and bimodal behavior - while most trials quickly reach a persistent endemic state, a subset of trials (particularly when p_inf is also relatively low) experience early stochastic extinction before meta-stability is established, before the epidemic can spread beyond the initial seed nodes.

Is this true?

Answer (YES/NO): NO